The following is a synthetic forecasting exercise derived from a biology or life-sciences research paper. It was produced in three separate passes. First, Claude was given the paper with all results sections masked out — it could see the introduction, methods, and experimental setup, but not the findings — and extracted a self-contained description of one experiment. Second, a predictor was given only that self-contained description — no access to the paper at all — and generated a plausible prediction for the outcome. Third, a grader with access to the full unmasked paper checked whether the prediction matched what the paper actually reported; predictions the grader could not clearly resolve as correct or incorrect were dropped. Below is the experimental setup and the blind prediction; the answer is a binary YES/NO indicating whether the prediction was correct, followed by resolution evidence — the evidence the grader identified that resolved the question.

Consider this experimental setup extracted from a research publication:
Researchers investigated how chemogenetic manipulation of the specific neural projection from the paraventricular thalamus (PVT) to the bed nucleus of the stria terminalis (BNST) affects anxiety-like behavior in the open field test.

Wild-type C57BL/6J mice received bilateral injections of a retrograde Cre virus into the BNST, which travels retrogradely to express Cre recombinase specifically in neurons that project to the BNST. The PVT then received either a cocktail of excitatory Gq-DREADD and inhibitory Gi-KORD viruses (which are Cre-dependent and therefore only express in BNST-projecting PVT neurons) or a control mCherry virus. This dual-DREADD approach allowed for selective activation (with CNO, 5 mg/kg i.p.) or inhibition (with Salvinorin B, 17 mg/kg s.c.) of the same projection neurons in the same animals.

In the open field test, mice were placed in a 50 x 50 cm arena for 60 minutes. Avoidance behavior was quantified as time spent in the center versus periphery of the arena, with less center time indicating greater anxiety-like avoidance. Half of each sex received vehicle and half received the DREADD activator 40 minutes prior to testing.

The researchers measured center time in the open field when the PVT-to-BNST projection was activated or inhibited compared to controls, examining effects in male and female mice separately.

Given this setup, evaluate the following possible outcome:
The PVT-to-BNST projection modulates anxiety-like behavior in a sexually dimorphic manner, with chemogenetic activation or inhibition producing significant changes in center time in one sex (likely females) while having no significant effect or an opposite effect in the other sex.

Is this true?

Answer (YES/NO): NO